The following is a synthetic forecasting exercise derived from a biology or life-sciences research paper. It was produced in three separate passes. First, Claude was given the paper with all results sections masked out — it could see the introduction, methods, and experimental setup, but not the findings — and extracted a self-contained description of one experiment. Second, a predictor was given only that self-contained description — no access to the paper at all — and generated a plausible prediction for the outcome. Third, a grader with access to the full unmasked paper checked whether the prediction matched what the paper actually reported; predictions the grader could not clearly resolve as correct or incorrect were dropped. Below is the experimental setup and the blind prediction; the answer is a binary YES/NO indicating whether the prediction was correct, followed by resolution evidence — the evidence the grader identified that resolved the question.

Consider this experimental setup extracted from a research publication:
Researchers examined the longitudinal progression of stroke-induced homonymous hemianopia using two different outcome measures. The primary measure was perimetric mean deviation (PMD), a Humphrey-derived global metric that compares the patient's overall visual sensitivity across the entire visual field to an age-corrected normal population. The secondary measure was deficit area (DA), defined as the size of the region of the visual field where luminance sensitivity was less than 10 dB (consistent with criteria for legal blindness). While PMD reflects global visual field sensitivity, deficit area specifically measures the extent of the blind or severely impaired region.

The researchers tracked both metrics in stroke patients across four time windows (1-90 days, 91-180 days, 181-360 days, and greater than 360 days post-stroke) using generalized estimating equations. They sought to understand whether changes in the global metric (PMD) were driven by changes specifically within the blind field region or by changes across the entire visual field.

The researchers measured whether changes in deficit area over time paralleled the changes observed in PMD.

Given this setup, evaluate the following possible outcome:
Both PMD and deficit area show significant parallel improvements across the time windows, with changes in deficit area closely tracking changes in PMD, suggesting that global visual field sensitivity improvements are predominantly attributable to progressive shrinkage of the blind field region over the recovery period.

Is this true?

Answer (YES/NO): NO